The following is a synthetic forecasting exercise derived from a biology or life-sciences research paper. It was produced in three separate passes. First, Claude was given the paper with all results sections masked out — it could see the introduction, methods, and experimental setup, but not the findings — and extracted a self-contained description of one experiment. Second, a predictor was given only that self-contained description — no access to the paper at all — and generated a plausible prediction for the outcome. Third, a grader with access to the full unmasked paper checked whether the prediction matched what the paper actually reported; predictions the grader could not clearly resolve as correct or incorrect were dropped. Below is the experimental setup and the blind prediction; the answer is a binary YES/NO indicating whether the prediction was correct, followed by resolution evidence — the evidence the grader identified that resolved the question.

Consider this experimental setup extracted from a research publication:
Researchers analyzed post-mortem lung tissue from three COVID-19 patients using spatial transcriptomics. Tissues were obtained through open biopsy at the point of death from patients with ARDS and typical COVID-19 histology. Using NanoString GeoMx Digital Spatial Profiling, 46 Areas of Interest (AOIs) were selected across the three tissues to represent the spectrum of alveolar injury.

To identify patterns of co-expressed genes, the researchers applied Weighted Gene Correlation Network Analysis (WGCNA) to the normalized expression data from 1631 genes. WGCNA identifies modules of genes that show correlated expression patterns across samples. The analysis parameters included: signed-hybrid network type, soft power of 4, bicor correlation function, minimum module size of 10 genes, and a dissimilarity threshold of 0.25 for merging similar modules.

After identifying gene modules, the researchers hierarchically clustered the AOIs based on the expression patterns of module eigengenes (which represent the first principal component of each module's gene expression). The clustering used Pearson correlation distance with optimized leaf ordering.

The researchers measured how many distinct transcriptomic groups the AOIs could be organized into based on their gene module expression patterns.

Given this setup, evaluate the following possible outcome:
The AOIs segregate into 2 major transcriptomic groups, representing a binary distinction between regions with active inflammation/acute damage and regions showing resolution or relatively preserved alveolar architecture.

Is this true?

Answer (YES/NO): NO